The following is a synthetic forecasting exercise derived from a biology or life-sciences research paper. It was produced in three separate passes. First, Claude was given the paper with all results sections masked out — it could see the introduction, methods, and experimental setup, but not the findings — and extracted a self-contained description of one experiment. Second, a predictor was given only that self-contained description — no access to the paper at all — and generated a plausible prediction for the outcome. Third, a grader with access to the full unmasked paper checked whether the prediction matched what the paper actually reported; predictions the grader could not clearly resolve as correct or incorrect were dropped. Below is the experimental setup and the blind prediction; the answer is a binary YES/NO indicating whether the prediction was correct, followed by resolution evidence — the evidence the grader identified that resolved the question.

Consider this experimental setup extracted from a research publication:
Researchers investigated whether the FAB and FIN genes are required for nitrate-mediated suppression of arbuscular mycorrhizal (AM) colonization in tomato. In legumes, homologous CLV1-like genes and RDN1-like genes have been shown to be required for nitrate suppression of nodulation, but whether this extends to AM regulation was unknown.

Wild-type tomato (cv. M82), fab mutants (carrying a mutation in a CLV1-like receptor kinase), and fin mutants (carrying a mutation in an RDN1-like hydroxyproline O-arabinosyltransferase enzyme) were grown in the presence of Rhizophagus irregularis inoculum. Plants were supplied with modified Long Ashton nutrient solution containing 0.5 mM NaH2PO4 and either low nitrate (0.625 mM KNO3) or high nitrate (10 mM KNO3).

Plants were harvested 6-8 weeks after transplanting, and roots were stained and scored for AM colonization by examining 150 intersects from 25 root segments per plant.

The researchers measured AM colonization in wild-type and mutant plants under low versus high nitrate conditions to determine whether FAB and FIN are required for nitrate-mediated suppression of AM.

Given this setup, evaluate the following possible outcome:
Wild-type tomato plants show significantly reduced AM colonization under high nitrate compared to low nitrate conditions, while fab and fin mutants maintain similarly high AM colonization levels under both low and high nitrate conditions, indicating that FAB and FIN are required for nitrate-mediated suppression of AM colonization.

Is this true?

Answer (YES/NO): YES